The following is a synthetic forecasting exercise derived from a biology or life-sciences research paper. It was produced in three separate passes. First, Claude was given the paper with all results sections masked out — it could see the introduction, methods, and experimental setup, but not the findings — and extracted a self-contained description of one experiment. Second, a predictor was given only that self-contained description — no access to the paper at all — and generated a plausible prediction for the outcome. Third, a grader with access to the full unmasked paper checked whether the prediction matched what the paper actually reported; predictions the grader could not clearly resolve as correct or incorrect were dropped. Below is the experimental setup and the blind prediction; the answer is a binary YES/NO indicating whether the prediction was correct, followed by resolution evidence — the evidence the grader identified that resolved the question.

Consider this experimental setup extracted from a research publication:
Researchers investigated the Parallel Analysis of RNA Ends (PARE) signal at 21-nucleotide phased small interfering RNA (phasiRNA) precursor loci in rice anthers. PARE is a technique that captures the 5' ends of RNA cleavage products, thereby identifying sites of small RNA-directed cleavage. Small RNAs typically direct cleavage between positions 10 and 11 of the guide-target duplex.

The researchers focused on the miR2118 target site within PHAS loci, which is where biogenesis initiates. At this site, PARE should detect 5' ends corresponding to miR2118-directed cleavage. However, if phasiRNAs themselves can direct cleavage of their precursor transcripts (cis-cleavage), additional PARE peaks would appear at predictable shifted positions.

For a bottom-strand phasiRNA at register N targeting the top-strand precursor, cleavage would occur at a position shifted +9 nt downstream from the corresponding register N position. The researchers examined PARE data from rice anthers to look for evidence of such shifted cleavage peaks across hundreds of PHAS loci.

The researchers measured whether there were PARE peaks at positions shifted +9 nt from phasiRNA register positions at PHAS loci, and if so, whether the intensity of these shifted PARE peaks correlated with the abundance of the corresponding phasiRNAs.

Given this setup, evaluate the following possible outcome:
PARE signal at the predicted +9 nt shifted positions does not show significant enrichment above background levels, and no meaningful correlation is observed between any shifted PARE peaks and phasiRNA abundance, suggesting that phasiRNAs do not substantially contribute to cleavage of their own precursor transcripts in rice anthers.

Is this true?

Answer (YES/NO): NO